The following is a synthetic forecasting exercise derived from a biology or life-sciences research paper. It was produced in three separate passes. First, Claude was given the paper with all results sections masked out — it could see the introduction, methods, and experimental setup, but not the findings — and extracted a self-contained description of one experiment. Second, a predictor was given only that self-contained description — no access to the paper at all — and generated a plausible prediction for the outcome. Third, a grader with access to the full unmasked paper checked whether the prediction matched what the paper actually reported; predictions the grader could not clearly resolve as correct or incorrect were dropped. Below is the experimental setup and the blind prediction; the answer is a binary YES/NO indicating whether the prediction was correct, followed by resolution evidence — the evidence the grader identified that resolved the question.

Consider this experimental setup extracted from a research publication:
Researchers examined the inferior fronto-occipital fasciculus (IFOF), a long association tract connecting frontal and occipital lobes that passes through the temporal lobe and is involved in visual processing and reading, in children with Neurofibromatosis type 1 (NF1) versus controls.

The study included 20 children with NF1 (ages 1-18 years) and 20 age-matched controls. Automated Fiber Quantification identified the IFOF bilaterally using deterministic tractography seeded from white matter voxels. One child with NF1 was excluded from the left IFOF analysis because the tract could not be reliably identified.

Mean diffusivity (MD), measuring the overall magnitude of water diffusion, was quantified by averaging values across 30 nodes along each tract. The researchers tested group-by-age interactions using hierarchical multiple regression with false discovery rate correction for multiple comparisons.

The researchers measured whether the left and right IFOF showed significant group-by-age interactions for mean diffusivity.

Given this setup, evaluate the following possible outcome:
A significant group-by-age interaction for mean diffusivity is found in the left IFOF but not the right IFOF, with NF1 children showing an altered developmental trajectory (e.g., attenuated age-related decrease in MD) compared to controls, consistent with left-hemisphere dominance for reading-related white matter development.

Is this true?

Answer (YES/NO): NO